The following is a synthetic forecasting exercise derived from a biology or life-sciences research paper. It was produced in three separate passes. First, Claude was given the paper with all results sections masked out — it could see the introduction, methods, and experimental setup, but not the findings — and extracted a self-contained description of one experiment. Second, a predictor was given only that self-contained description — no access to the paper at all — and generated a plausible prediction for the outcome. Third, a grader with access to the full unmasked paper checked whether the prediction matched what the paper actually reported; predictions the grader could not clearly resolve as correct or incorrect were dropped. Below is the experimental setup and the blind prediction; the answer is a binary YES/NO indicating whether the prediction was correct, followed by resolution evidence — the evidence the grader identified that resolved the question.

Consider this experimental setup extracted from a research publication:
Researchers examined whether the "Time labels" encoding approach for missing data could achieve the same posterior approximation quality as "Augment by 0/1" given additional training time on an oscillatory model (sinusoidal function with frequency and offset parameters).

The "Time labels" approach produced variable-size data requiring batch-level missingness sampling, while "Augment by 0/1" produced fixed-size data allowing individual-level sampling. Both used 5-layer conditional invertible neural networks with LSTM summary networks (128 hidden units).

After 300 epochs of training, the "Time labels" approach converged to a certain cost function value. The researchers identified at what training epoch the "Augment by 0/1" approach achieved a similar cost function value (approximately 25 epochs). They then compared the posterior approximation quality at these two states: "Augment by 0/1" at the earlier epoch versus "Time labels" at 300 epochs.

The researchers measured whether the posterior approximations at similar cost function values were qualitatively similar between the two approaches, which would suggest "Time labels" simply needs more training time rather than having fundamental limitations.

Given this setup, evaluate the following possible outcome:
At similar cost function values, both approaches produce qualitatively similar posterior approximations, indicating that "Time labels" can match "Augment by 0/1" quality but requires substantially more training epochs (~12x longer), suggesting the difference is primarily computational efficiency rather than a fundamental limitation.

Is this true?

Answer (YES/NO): NO